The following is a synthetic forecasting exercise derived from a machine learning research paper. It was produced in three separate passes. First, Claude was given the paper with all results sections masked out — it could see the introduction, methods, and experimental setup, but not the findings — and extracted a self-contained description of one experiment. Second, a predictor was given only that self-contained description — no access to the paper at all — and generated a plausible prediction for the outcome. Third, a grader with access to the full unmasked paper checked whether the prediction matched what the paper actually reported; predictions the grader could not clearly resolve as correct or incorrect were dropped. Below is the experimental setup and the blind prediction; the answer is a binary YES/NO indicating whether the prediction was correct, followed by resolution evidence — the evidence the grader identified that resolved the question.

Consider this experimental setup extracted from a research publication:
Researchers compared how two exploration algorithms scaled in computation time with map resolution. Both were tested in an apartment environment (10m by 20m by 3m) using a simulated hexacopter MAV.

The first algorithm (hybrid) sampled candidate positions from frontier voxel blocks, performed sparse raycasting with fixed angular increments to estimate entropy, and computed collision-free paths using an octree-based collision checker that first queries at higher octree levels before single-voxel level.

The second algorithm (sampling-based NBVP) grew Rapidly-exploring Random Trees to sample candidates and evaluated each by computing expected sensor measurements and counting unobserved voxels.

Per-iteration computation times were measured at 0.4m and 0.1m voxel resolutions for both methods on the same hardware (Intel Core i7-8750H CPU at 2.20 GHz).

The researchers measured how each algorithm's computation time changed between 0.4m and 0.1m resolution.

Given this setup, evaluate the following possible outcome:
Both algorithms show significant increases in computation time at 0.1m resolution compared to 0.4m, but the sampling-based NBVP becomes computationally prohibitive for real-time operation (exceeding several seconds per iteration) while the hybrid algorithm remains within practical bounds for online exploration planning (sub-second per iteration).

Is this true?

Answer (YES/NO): NO